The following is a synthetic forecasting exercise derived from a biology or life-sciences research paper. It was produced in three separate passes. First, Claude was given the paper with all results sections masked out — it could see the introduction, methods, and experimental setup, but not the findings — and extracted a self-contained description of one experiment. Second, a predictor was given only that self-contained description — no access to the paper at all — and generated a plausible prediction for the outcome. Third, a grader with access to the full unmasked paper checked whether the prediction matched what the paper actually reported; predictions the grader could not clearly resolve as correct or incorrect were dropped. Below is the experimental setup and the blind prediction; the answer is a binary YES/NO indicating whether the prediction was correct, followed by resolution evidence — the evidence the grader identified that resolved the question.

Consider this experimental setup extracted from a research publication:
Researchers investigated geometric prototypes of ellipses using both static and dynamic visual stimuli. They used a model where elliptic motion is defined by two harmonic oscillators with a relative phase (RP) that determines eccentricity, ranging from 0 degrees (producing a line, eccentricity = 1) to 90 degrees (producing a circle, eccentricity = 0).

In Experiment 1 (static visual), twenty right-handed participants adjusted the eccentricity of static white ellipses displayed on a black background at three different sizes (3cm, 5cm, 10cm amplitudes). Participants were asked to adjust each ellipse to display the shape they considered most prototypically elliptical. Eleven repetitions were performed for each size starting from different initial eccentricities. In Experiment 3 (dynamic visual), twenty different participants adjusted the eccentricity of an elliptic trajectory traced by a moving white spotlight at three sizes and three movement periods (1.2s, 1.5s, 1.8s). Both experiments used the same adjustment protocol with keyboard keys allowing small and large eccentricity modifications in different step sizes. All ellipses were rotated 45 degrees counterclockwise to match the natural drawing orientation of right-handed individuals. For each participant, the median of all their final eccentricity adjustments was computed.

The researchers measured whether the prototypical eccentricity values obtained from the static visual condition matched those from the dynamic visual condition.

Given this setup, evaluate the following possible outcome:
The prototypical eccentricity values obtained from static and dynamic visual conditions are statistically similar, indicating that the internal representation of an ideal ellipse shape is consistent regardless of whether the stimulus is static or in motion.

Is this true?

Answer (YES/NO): YES